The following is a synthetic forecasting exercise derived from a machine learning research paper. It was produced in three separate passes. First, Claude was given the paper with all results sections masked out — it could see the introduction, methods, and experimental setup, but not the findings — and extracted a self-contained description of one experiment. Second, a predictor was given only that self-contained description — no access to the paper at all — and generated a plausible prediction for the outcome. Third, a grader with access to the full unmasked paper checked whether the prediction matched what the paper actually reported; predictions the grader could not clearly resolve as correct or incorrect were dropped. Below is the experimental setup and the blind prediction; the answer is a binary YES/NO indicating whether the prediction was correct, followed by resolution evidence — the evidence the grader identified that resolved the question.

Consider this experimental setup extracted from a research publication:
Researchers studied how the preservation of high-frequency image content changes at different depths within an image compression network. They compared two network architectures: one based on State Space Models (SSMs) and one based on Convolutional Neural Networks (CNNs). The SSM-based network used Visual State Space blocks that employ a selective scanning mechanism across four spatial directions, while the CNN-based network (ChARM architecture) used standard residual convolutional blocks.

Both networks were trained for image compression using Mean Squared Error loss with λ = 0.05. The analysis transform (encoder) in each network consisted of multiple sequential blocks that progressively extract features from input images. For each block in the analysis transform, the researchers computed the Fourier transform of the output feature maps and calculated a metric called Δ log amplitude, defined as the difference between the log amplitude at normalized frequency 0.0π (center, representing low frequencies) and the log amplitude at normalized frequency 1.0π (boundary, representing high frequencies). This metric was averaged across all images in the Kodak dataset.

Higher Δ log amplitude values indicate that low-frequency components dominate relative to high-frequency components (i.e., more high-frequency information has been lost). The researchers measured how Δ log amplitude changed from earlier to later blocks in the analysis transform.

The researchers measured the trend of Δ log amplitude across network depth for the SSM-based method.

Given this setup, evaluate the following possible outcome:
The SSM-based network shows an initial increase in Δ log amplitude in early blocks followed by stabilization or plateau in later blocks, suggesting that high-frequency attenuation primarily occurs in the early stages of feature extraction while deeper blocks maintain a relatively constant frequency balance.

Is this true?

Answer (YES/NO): NO